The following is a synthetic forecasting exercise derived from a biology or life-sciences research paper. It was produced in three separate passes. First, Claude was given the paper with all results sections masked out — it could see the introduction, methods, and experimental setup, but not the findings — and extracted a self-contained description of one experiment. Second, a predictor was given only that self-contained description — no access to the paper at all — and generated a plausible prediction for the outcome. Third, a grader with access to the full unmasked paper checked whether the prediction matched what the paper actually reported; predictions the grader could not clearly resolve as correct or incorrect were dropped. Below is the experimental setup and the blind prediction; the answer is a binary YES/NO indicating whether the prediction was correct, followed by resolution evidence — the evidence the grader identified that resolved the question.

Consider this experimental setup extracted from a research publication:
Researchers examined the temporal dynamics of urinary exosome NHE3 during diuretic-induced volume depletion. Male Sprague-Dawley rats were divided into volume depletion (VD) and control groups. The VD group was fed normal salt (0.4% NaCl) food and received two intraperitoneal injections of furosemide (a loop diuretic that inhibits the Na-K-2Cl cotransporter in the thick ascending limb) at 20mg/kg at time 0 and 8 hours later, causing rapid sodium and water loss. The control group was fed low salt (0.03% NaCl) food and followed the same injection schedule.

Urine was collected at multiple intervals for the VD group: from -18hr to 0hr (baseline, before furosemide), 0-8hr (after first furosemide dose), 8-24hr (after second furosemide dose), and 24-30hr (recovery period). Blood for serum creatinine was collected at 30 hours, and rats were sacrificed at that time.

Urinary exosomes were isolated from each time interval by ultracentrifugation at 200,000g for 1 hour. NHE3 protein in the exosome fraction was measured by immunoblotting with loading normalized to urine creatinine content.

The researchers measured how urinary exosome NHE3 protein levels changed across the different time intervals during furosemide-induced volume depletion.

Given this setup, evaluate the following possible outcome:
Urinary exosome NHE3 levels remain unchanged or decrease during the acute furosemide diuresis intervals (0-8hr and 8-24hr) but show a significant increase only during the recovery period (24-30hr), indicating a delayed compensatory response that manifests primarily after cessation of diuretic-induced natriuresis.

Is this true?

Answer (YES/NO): YES